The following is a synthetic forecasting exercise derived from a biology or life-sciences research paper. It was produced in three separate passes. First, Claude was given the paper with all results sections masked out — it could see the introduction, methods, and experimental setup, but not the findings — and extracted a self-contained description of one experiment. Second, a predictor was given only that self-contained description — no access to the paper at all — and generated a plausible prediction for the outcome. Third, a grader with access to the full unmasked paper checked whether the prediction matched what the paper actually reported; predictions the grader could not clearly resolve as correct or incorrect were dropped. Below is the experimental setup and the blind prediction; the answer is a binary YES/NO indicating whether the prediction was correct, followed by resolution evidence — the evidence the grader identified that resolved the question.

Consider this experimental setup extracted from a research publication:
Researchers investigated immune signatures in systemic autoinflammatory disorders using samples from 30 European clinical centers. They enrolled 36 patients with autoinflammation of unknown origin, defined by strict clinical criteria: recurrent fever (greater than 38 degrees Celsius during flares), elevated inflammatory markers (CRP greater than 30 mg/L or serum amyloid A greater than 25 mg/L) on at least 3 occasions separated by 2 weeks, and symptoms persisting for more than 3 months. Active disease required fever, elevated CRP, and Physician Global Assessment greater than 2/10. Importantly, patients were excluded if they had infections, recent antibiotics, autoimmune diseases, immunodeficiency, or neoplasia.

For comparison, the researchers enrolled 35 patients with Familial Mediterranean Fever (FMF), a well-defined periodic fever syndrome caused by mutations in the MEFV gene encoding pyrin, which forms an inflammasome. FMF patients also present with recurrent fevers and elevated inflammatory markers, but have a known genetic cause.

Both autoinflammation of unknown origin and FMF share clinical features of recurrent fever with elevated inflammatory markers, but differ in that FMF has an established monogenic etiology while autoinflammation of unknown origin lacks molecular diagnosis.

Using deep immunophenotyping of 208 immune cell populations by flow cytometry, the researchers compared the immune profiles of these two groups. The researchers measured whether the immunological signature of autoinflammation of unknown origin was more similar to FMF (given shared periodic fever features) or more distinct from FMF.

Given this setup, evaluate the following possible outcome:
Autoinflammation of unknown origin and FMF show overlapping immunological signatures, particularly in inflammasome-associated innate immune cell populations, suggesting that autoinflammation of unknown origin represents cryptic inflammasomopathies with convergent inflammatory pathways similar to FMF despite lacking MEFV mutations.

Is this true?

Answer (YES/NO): NO